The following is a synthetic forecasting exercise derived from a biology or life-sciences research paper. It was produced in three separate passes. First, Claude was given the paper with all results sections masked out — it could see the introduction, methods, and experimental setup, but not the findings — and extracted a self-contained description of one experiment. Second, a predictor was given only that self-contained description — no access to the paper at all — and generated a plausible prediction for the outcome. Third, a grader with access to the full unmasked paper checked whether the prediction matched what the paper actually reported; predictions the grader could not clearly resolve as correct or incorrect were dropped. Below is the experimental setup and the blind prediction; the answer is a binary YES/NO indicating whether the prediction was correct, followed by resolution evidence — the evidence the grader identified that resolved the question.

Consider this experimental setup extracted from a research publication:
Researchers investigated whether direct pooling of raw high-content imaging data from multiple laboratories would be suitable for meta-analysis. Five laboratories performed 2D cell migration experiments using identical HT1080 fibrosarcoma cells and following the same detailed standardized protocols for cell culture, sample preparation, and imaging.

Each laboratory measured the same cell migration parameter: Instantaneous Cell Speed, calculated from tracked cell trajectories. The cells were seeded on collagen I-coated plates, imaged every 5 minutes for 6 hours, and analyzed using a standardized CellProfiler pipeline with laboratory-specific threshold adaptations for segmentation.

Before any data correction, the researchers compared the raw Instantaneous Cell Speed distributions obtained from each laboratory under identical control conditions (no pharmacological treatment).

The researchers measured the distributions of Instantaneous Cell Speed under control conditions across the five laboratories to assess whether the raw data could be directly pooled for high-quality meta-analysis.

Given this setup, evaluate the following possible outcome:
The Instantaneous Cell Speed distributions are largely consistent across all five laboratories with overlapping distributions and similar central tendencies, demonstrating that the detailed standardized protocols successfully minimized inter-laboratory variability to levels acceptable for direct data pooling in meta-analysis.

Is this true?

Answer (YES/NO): NO